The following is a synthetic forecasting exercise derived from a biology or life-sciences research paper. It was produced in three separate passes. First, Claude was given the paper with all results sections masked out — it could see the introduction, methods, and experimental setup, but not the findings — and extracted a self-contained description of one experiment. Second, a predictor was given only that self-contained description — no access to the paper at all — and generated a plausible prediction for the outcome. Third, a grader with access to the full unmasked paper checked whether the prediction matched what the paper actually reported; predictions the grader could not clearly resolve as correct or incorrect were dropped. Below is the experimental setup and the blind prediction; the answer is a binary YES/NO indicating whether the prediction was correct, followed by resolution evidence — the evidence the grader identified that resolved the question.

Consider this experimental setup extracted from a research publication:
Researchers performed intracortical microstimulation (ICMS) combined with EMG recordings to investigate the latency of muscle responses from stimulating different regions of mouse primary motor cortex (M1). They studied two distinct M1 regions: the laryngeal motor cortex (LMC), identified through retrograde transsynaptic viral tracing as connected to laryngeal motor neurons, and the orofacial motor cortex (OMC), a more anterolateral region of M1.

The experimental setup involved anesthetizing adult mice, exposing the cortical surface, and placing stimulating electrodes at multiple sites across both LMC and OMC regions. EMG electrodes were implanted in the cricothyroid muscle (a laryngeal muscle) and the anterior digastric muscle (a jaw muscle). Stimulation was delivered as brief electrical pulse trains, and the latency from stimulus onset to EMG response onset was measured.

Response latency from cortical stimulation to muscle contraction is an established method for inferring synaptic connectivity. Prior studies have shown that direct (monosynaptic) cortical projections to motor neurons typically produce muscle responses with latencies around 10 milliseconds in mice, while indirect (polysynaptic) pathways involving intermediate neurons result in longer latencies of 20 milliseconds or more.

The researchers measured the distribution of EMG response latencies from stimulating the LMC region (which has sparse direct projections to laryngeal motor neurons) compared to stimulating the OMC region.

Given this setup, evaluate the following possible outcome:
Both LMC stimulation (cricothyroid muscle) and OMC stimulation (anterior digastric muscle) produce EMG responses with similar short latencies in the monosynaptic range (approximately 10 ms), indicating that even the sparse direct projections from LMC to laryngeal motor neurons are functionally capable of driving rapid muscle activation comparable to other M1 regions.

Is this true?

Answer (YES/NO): NO